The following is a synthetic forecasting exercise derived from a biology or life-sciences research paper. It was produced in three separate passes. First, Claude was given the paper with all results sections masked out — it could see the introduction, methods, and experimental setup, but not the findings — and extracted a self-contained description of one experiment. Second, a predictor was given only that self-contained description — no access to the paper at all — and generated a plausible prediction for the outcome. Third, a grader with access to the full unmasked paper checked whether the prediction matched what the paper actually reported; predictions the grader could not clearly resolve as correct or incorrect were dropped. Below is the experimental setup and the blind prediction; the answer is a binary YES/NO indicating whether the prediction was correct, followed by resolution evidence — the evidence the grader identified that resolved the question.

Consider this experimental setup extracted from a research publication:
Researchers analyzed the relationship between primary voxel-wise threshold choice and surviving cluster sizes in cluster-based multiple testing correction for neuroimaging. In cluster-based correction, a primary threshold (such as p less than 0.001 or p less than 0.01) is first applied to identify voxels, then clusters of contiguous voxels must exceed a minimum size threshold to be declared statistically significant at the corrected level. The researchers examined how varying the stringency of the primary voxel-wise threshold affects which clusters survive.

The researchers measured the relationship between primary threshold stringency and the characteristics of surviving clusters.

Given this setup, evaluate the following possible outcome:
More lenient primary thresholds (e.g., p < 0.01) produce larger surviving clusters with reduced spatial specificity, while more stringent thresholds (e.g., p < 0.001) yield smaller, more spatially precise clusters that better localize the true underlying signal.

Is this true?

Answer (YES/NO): NO